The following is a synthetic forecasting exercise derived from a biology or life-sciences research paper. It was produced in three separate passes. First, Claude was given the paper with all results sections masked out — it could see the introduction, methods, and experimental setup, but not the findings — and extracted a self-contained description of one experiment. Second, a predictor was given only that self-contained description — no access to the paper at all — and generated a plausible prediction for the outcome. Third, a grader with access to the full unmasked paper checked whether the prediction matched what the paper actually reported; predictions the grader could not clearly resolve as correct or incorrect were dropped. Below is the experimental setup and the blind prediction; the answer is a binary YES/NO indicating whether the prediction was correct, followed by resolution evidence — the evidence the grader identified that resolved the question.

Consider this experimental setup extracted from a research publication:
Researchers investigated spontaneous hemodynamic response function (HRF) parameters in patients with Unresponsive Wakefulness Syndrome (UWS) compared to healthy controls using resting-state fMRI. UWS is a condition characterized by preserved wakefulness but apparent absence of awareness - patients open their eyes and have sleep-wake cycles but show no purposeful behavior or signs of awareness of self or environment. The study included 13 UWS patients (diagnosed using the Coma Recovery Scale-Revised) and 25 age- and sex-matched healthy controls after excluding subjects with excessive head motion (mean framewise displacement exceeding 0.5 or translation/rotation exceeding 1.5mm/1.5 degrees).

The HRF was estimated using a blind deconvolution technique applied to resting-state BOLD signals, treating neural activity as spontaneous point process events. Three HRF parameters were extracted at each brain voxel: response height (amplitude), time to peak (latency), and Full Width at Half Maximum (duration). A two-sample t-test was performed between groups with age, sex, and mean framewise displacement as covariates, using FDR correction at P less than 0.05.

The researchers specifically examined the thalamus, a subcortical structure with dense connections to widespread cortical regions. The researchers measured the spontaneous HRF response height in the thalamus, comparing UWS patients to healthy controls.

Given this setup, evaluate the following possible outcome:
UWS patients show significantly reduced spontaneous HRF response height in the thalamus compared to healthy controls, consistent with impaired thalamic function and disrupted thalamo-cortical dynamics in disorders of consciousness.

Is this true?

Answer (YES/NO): NO